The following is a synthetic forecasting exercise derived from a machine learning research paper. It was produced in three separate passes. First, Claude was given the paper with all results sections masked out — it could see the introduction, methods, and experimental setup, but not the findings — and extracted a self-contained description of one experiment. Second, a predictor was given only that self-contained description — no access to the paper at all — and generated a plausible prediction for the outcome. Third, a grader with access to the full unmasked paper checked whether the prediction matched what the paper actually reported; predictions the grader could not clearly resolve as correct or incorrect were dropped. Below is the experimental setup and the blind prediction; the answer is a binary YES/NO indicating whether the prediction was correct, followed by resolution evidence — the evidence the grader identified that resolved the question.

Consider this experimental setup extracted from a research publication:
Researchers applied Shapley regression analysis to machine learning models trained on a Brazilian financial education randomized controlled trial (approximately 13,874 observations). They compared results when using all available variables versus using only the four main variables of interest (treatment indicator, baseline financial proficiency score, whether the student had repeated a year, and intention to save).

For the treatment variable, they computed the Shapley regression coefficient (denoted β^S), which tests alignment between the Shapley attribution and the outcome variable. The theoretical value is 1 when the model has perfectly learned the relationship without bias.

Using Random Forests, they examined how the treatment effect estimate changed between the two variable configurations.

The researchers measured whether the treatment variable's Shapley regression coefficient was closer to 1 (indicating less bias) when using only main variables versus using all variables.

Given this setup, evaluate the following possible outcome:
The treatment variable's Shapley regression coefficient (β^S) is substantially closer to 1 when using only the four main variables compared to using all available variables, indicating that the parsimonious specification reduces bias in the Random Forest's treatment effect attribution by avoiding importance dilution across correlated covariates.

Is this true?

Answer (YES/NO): YES